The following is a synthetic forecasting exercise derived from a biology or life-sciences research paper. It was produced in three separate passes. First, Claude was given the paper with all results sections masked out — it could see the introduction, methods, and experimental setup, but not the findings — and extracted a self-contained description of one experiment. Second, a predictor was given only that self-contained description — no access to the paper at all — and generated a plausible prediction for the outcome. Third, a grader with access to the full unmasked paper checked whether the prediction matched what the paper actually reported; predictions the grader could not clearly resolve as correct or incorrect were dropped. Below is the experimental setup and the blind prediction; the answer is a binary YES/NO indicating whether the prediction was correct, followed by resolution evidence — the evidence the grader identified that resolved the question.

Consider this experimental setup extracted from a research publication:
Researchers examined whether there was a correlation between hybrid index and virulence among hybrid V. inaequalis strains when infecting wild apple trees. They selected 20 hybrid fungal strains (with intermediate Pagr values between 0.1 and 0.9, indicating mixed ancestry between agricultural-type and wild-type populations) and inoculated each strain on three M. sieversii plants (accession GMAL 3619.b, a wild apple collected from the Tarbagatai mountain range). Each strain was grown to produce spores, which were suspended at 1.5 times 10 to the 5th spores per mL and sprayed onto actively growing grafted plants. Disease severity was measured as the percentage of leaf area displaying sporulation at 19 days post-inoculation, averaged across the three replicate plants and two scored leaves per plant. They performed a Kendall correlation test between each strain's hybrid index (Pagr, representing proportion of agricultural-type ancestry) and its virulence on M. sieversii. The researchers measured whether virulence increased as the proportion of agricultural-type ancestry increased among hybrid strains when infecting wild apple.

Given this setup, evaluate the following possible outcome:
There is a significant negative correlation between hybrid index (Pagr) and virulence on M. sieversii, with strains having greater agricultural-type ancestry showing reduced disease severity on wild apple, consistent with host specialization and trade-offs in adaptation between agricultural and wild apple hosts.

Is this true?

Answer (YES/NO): NO